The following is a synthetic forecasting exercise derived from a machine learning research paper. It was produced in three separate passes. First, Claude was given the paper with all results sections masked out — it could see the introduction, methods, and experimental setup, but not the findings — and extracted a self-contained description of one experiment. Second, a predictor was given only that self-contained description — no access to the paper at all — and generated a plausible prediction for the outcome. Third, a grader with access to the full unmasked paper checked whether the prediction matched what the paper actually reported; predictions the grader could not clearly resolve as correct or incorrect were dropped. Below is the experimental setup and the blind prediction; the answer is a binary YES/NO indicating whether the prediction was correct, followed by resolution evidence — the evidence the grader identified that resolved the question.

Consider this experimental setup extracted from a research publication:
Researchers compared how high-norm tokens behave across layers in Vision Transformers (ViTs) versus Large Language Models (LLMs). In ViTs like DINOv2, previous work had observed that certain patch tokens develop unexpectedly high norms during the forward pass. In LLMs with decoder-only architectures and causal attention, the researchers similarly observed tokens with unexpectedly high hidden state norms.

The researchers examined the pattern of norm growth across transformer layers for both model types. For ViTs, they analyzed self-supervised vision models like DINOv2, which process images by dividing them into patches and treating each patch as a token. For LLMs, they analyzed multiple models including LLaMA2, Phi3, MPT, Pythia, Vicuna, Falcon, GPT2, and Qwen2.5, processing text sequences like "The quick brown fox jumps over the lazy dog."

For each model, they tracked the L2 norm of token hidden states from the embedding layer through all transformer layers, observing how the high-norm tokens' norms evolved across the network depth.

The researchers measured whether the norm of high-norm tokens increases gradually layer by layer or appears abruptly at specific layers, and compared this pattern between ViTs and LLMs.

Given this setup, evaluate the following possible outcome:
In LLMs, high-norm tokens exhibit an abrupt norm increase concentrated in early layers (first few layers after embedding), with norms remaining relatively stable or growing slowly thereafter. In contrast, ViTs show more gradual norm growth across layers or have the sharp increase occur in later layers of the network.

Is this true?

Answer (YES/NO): NO